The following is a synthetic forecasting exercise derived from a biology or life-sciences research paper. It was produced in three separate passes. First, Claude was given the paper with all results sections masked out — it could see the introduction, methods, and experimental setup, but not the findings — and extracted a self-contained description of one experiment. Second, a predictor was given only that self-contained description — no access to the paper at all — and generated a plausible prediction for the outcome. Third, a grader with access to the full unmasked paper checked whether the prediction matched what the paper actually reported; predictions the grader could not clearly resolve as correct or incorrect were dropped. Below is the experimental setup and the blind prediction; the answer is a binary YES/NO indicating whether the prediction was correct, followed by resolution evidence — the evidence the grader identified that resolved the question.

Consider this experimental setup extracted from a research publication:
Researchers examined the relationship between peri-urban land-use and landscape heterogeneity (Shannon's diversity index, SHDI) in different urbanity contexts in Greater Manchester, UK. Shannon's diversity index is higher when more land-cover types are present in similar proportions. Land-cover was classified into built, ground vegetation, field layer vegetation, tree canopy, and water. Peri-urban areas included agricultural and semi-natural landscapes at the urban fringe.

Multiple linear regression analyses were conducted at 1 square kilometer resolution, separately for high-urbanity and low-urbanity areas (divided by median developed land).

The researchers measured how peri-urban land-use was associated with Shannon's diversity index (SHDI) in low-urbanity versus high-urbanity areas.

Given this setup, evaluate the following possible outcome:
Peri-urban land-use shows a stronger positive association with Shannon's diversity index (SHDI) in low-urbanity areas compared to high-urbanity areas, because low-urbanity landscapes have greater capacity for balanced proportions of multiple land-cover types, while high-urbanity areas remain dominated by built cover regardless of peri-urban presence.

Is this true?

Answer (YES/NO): NO